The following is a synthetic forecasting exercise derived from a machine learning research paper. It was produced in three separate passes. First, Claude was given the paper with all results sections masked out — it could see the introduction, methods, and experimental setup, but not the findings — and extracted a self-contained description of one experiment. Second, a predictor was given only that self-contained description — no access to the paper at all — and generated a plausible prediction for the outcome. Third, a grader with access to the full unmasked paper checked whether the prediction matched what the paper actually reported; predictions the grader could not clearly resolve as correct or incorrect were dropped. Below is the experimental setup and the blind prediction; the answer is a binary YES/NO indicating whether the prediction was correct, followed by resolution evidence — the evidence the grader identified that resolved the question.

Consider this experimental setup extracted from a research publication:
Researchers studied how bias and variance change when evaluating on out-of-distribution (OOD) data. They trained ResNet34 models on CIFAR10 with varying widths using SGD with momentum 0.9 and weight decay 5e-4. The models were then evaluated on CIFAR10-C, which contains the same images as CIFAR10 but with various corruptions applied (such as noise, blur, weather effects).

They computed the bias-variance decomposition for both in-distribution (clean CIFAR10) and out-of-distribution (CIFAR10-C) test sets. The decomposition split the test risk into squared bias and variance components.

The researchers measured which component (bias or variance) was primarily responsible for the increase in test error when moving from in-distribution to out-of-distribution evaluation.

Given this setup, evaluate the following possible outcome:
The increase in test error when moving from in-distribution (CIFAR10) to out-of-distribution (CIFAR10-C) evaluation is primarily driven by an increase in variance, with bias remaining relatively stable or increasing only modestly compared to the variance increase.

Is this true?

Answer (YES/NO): NO